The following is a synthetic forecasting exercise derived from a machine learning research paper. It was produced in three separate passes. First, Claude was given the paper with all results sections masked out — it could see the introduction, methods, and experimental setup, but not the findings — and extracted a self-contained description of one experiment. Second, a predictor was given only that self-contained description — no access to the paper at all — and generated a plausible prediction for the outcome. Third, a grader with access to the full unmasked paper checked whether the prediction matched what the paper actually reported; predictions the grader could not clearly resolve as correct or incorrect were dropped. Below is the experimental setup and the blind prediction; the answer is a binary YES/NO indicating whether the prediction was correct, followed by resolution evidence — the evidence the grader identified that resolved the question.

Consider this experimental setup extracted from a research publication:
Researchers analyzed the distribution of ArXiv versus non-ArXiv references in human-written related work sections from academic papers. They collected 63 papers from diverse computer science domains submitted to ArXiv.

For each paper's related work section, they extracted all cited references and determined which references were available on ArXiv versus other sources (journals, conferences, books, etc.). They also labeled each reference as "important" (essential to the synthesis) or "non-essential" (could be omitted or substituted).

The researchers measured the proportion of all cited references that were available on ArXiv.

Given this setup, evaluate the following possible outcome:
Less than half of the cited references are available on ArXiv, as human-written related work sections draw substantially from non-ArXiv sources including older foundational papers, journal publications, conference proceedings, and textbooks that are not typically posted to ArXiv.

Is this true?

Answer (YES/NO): NO